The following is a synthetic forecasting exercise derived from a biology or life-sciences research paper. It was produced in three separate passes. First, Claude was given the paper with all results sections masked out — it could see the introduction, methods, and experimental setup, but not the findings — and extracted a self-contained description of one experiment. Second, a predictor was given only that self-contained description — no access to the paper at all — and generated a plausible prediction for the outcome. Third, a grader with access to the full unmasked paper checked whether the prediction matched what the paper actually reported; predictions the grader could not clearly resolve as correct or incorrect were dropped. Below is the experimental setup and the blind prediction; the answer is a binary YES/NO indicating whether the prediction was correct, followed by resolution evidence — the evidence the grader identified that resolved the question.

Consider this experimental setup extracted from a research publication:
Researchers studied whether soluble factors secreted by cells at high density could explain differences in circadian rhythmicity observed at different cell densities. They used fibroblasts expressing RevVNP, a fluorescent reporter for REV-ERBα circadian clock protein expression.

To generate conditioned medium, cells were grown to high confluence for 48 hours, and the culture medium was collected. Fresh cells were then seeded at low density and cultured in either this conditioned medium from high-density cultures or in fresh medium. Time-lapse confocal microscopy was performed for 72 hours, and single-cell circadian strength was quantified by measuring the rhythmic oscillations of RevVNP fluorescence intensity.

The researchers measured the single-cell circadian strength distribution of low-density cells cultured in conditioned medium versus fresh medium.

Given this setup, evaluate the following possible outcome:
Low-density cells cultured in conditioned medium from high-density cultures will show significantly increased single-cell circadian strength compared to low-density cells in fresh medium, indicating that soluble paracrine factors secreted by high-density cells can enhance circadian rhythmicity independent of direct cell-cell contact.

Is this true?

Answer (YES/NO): NO